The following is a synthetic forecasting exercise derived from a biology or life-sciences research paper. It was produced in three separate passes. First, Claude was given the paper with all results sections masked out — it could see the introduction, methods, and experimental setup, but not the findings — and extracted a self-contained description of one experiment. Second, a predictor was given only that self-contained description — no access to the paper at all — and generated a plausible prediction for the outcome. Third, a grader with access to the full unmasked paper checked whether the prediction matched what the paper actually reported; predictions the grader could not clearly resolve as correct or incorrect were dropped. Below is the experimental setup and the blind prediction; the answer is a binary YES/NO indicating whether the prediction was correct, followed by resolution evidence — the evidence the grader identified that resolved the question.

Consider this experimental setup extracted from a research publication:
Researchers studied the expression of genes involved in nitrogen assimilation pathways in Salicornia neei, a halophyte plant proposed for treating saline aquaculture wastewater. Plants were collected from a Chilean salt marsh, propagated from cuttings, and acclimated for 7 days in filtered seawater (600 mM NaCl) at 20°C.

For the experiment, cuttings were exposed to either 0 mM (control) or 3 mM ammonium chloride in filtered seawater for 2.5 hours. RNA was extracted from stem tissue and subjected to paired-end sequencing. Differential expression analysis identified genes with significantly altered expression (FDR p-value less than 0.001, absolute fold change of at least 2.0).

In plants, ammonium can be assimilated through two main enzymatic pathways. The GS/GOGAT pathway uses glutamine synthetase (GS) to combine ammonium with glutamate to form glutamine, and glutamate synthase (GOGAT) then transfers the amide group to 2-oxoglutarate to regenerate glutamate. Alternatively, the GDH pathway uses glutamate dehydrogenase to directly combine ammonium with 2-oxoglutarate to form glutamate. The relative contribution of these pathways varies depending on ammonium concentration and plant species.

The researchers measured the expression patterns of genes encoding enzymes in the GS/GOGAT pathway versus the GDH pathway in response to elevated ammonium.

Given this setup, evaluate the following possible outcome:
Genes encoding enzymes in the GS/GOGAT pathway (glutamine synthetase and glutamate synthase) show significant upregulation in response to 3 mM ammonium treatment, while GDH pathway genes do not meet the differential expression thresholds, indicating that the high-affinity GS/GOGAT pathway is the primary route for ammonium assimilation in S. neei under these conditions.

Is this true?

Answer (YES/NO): YES